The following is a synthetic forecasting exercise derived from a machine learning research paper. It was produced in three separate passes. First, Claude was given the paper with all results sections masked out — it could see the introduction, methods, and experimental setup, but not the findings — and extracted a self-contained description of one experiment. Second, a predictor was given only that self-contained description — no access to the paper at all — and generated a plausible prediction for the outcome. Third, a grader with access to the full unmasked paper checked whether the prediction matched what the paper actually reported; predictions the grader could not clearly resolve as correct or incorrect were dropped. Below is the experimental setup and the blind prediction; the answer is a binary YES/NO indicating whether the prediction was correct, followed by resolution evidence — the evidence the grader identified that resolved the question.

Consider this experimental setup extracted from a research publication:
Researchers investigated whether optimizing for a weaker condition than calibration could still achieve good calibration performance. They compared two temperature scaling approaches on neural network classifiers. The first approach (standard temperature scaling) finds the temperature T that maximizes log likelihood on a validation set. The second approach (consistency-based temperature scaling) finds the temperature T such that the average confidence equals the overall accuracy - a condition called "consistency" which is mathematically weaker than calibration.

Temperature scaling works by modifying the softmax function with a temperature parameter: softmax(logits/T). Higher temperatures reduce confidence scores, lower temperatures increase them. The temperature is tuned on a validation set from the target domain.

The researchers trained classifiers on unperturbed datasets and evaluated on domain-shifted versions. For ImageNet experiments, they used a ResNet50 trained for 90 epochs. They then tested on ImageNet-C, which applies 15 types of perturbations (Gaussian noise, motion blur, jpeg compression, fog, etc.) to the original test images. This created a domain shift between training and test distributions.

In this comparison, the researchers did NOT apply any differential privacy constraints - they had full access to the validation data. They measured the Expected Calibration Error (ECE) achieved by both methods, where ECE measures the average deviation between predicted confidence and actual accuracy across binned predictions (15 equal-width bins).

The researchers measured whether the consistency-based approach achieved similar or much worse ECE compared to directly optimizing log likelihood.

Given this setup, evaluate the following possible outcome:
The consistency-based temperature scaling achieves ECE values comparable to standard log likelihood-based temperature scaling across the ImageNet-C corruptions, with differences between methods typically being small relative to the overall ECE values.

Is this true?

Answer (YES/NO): YES